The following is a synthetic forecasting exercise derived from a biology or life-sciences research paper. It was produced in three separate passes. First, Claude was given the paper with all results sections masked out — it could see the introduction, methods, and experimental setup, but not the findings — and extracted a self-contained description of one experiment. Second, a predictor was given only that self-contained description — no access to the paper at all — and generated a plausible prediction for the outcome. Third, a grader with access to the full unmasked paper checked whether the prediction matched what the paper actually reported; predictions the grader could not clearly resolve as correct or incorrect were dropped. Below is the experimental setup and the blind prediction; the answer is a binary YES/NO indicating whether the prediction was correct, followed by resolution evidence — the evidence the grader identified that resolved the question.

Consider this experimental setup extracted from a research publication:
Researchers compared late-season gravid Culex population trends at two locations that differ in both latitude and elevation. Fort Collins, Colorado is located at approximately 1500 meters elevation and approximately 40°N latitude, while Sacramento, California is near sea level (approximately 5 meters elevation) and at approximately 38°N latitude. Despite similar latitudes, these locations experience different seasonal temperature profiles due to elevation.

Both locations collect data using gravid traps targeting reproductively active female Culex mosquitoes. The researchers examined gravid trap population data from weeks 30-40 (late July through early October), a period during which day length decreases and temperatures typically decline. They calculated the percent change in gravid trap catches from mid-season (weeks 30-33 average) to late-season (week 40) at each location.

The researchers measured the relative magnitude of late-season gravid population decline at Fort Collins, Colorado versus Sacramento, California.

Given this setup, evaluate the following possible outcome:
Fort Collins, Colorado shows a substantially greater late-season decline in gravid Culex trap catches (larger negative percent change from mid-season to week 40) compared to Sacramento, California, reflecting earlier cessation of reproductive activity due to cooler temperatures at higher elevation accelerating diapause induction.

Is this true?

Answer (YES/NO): YES